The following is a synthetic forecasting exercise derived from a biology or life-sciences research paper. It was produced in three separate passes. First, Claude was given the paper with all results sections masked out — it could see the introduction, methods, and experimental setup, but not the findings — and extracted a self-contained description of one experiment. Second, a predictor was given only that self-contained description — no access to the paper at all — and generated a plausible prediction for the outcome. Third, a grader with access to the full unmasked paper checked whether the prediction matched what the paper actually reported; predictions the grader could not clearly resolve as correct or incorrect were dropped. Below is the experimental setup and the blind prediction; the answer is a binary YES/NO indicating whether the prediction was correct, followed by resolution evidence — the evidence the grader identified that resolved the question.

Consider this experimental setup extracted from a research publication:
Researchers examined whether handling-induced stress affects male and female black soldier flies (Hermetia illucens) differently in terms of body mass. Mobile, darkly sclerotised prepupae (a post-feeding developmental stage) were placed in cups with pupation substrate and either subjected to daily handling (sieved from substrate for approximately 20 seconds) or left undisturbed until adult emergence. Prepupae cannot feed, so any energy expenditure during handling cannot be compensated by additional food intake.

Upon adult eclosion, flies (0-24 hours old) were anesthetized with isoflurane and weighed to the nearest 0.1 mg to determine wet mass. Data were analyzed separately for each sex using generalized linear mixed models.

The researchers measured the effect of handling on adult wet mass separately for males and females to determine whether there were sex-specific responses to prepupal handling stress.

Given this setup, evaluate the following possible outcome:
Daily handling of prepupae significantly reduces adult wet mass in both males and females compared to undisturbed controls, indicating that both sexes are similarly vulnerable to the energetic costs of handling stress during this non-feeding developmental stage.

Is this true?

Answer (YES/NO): NO